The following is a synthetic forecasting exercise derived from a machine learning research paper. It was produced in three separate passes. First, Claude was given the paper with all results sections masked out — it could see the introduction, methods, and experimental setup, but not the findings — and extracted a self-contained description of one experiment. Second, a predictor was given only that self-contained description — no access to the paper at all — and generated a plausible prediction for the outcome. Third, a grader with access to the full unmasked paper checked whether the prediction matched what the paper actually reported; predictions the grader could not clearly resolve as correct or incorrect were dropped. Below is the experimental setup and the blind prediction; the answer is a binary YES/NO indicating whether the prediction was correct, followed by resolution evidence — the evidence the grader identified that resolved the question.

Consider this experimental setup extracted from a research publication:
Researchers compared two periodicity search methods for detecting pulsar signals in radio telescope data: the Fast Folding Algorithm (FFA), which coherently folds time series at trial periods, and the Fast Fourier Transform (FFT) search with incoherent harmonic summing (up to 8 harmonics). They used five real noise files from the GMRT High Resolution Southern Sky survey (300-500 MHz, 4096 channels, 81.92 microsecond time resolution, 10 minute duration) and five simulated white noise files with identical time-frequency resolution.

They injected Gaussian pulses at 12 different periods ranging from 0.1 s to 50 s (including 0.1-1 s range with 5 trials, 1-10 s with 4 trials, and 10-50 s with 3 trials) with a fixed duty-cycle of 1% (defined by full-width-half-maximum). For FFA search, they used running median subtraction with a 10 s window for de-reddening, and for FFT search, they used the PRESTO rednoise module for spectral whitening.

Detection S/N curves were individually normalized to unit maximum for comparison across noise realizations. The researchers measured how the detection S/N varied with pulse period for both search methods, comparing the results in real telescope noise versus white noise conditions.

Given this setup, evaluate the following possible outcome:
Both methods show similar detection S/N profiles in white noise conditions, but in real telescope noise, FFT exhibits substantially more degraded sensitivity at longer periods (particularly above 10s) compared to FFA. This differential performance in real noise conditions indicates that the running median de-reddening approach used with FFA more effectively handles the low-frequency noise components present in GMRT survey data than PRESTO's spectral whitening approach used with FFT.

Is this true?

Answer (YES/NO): YES